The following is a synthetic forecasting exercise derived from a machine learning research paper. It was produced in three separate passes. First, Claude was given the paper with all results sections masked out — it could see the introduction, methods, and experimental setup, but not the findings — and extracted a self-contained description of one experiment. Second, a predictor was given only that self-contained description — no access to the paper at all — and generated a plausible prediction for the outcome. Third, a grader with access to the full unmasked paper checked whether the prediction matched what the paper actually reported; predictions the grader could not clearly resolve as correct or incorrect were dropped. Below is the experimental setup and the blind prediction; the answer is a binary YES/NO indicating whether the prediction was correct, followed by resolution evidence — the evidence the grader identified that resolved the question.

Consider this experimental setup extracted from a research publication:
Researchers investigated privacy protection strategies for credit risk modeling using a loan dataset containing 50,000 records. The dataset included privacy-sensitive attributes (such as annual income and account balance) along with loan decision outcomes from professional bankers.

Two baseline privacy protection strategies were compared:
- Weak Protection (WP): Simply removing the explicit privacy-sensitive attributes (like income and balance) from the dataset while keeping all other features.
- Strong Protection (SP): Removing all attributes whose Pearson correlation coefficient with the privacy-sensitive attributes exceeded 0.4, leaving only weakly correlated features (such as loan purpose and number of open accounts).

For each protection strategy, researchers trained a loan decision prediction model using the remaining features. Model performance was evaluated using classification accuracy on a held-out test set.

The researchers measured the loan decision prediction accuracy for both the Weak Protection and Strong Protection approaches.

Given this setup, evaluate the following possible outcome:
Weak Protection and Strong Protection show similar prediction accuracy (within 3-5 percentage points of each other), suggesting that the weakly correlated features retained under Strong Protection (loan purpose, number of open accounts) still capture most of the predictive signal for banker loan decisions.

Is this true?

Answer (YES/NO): NO